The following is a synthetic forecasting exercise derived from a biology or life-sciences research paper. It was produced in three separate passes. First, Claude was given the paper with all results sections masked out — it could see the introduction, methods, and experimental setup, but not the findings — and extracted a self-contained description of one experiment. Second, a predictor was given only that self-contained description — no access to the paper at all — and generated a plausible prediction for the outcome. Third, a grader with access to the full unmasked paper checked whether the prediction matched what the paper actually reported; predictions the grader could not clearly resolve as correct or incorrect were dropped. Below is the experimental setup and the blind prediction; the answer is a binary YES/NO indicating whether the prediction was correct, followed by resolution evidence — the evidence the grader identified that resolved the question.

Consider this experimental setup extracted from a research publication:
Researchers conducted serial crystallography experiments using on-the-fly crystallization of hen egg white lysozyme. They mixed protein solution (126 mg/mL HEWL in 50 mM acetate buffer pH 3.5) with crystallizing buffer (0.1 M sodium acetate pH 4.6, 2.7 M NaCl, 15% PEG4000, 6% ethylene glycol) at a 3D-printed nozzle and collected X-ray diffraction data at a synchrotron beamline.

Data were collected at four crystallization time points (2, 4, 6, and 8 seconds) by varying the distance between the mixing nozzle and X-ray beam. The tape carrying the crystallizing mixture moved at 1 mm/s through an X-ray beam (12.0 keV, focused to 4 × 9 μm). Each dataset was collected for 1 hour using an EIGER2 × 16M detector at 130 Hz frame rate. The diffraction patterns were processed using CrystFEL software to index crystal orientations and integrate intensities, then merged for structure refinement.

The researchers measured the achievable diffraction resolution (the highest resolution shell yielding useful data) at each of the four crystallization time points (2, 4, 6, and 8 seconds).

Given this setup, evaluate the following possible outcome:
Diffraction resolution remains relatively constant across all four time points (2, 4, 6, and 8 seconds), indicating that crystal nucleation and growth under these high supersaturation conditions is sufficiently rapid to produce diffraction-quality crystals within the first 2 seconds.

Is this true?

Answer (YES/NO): YES